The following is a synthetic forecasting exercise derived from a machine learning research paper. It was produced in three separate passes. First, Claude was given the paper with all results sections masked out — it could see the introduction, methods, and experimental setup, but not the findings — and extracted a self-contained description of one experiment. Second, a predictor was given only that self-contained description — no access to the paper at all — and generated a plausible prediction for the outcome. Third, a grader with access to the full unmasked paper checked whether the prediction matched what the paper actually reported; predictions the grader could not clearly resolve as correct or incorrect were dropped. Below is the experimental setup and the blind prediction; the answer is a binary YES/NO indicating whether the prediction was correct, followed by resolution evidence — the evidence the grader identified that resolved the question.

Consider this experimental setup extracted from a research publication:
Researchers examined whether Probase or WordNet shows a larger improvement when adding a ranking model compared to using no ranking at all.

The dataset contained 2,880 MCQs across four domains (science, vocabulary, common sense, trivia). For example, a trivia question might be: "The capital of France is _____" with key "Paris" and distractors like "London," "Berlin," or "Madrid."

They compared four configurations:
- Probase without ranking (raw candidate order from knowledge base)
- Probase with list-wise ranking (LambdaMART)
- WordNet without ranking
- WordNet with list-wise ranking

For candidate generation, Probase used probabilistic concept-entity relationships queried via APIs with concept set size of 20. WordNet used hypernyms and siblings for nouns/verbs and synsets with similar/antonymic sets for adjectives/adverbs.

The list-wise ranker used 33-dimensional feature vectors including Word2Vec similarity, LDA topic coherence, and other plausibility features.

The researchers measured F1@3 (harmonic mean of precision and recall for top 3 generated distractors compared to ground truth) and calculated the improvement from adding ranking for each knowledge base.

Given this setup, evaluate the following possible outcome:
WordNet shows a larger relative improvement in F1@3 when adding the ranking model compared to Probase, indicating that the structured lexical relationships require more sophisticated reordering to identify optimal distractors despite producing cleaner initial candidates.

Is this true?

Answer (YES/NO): YES